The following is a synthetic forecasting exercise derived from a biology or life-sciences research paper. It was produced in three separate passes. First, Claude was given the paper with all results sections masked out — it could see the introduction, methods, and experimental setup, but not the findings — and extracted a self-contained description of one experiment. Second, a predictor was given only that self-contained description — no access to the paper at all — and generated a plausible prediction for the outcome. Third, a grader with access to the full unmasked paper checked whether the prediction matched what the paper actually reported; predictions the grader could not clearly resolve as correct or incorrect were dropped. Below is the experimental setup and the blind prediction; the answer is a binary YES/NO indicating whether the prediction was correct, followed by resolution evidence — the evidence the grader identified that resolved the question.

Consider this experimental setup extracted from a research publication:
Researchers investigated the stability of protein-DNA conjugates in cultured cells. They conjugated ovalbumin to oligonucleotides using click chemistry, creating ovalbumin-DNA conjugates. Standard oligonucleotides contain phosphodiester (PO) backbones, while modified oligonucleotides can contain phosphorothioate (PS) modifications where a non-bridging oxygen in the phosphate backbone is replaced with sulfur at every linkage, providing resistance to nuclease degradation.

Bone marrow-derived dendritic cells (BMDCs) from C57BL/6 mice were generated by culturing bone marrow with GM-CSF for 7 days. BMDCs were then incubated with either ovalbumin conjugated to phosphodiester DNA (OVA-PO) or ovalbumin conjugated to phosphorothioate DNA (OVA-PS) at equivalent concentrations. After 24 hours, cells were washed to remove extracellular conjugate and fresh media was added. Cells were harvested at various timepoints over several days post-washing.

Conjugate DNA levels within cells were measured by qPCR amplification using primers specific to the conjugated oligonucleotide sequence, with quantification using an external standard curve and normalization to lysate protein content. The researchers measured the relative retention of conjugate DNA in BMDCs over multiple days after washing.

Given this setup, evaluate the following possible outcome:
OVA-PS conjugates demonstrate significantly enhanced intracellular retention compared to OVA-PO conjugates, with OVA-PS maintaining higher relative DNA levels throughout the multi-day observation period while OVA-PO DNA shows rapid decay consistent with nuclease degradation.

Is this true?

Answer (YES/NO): YES